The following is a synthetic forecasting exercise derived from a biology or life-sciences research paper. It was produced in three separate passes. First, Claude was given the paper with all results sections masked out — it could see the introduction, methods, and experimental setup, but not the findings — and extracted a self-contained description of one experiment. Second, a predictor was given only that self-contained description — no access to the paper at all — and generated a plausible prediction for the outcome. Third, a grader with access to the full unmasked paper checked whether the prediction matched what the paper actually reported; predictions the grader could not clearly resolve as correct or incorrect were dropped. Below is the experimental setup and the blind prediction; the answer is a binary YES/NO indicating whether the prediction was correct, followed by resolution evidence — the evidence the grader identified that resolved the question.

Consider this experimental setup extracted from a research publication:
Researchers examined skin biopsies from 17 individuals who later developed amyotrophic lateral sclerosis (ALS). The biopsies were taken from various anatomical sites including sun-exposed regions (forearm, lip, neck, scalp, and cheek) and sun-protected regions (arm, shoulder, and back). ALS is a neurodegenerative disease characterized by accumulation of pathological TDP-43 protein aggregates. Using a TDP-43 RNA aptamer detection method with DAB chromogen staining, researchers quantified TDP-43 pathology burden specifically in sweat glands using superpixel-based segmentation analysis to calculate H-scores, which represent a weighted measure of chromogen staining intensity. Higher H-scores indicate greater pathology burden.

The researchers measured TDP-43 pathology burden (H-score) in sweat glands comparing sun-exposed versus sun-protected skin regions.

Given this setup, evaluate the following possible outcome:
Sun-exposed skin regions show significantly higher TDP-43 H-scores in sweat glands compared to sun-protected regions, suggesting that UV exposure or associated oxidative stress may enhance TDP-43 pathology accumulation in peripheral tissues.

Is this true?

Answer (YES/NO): NO